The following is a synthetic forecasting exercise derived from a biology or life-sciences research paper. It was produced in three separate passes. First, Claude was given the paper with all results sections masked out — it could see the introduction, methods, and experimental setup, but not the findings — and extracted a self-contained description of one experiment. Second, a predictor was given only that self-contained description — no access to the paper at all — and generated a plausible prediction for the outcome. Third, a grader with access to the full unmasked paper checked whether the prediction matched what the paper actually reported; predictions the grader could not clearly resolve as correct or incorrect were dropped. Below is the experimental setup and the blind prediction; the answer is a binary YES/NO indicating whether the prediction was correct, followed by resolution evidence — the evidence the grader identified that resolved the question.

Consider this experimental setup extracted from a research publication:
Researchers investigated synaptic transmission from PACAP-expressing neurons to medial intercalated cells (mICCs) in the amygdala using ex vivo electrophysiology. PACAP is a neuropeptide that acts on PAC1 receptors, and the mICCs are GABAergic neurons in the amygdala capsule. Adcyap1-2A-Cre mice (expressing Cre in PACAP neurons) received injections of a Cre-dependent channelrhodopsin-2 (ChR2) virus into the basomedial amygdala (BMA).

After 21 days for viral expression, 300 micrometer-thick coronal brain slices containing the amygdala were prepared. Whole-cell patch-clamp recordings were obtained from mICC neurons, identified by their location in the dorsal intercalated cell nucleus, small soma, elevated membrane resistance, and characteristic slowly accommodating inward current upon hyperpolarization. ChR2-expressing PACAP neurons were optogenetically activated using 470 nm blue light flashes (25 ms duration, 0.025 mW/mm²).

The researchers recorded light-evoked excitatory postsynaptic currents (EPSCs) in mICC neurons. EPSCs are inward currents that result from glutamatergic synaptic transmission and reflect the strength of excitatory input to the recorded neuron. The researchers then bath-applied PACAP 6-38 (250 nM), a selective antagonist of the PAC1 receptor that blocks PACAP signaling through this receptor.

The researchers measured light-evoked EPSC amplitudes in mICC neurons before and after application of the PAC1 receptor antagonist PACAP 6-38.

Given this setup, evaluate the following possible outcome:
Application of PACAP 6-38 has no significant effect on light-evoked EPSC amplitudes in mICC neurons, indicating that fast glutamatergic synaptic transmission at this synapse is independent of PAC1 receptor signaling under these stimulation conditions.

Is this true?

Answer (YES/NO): NO